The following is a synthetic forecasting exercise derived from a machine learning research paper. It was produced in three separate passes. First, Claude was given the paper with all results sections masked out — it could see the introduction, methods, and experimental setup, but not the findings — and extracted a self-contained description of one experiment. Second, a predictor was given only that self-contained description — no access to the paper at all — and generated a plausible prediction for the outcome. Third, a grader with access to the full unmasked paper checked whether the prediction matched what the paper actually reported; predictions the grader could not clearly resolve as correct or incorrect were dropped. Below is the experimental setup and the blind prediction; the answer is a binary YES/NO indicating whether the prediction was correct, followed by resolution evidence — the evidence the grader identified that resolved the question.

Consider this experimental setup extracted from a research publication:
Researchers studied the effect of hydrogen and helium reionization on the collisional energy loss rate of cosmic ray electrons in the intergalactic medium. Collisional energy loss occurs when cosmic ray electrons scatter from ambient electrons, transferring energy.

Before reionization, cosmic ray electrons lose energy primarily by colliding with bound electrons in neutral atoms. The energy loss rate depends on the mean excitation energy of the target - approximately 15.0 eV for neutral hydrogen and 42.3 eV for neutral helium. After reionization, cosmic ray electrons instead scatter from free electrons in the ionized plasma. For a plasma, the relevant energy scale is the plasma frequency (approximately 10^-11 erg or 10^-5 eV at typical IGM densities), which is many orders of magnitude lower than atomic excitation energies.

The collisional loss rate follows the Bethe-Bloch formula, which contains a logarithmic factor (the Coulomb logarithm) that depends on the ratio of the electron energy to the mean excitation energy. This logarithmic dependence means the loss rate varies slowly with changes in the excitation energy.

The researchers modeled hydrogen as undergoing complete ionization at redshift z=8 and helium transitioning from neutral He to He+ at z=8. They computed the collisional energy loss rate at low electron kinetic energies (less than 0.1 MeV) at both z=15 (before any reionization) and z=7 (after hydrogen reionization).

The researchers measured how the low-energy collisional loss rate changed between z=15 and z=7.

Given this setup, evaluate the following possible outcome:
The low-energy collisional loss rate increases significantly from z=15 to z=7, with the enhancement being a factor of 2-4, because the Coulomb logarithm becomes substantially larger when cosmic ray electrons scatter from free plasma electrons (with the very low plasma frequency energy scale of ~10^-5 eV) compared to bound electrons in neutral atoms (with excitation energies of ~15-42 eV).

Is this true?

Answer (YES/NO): NO